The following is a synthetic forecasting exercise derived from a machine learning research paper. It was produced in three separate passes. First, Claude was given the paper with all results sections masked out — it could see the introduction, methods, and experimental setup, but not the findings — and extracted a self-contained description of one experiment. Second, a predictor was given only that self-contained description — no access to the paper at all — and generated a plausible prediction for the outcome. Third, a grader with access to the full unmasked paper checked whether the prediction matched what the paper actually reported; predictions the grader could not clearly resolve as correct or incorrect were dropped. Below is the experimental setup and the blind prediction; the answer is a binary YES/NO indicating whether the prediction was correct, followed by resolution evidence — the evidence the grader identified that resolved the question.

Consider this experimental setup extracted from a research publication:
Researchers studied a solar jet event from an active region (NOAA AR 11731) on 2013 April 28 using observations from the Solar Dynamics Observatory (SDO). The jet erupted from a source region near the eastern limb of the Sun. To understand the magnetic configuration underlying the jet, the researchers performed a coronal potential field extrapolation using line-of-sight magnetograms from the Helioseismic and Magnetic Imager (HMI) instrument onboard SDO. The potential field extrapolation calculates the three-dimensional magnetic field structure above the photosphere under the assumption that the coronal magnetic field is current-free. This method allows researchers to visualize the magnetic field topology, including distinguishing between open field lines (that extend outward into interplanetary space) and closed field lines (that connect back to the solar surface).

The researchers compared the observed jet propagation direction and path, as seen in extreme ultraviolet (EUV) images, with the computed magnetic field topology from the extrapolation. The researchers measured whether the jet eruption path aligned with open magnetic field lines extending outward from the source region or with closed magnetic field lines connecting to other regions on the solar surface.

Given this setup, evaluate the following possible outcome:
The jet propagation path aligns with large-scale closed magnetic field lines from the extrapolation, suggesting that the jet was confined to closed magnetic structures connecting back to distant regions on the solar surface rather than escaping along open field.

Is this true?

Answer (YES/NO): NO